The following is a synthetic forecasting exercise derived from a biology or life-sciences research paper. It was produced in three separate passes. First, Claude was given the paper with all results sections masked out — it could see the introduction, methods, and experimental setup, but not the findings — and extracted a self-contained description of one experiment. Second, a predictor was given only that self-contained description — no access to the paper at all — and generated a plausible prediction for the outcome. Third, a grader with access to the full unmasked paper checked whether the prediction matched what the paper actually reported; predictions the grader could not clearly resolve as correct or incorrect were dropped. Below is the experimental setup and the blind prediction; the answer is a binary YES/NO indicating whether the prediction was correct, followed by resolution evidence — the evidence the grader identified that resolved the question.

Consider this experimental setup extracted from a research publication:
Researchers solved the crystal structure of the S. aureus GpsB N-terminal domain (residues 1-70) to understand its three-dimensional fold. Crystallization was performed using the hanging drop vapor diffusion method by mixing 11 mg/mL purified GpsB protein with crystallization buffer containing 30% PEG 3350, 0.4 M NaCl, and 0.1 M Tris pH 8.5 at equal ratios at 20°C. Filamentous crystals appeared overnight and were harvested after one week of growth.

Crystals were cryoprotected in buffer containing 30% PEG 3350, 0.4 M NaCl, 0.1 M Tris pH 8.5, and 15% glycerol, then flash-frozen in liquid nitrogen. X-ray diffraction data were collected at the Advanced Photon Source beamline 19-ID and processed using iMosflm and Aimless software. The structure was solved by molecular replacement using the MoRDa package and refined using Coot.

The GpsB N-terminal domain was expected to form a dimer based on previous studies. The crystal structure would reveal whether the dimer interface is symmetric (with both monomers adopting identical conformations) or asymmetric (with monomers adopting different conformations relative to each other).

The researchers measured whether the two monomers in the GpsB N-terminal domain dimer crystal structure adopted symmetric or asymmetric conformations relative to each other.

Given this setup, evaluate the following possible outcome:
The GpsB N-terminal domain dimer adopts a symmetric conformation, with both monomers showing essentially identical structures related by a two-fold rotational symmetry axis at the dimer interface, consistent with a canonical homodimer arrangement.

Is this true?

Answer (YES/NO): NO